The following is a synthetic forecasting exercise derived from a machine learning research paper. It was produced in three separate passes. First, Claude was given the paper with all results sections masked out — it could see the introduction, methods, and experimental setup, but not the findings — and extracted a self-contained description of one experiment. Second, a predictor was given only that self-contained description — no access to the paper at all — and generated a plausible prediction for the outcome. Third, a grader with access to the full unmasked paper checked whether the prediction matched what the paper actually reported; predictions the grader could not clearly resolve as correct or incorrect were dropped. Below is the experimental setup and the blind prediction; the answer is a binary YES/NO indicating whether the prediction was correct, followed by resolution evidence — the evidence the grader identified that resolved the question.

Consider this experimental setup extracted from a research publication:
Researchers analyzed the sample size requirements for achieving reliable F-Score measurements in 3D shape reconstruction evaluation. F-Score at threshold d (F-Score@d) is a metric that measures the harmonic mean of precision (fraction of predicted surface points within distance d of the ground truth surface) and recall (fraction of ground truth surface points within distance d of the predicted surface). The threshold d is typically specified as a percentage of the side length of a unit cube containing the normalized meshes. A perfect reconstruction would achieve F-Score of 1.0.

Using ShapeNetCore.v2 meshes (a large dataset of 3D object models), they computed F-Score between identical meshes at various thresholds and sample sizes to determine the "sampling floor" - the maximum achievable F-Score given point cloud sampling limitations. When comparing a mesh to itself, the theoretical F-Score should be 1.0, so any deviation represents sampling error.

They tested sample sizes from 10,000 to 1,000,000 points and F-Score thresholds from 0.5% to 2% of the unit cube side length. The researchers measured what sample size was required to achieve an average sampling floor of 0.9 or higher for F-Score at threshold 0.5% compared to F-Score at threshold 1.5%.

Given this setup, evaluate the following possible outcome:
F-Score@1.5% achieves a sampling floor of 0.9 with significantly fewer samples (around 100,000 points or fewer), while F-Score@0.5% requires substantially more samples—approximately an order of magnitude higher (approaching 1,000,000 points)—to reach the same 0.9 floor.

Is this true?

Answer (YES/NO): NO